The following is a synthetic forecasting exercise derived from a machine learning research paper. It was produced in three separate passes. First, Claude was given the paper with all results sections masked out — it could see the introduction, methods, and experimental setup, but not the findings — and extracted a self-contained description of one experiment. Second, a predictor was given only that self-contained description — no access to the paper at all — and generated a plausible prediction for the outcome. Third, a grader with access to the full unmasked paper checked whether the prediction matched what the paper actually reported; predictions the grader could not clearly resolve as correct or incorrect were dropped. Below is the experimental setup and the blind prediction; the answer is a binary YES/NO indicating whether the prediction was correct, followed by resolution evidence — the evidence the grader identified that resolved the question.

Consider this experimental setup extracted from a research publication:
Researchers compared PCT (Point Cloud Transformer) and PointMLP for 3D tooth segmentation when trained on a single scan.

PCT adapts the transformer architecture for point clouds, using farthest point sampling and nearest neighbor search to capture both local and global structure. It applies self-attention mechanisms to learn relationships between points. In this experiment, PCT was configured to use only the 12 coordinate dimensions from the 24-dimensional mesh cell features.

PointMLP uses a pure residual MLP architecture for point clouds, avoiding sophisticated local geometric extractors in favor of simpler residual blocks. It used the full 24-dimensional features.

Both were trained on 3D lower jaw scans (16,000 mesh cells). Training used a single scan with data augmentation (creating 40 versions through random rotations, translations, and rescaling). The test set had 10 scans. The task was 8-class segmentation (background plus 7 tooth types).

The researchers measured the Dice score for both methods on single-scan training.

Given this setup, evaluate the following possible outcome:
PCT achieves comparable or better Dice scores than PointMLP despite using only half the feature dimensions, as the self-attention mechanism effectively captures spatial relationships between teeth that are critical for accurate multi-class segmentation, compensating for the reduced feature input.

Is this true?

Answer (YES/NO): NO